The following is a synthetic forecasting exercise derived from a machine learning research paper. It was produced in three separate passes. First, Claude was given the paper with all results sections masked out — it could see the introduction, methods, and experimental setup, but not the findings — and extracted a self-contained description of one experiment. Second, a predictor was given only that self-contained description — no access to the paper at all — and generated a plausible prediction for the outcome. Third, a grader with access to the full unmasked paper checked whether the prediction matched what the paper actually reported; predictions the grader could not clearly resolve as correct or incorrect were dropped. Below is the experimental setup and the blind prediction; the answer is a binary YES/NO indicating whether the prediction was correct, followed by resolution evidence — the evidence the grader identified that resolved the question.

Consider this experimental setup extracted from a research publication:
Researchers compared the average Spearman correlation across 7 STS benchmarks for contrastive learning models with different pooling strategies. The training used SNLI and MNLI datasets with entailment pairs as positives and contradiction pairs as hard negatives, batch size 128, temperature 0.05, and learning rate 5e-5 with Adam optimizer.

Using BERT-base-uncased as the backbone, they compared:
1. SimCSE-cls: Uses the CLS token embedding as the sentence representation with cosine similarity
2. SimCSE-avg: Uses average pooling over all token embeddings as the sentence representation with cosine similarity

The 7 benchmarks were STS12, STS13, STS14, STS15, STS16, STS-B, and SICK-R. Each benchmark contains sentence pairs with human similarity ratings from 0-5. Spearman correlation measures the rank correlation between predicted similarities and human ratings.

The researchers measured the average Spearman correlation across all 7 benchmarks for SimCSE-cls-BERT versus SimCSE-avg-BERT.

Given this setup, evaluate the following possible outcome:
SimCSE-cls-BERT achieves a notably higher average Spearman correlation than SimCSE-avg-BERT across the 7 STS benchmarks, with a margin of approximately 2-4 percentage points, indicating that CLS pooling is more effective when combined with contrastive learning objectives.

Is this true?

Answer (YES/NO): NO